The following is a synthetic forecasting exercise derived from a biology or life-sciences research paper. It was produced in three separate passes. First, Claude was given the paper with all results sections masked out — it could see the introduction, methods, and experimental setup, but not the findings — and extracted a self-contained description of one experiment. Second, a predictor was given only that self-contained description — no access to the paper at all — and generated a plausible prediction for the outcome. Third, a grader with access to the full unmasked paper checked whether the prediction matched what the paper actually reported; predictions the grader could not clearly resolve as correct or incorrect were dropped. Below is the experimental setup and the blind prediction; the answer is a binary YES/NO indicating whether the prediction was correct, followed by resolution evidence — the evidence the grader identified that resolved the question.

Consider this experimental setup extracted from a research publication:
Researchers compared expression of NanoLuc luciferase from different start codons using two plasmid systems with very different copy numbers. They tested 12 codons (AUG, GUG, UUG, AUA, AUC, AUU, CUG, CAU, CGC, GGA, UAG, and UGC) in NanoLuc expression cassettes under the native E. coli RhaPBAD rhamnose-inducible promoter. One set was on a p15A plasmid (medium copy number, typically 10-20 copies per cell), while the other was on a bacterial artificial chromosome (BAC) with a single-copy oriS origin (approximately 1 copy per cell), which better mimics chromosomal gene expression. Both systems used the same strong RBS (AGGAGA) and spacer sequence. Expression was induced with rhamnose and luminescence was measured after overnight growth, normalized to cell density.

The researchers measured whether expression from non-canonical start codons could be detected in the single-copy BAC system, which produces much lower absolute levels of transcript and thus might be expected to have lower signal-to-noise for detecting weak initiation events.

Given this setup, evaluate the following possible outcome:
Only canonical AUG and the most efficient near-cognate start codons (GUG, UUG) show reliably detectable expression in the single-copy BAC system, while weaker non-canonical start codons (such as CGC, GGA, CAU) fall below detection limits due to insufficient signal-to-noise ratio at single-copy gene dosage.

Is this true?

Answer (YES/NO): NO